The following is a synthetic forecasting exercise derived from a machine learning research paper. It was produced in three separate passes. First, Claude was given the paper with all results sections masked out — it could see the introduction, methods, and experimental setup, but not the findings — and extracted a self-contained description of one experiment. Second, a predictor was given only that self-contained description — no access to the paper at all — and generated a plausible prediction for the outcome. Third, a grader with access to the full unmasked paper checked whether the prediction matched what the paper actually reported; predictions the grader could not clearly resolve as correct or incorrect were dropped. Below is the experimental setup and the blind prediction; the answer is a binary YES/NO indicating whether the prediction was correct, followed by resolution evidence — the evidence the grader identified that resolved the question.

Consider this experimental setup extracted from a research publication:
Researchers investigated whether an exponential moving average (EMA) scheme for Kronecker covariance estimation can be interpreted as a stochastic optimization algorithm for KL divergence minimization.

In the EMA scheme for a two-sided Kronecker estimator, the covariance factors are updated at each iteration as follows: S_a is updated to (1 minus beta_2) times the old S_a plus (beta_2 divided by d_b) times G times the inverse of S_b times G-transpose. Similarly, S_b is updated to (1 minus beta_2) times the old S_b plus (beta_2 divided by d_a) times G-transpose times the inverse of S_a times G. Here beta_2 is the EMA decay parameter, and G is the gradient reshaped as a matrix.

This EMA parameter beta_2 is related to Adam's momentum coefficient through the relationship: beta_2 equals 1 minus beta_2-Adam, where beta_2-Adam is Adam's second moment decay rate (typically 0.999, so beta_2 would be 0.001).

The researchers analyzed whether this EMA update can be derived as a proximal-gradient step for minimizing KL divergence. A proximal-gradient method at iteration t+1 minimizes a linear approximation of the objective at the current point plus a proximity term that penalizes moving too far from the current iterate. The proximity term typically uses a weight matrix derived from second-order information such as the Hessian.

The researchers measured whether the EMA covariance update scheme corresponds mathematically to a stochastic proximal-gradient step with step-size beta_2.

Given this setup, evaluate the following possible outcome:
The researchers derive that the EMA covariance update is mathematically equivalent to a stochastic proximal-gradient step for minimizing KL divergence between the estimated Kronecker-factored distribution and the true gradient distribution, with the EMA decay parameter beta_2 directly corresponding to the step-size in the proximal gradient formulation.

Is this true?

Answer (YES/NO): YES